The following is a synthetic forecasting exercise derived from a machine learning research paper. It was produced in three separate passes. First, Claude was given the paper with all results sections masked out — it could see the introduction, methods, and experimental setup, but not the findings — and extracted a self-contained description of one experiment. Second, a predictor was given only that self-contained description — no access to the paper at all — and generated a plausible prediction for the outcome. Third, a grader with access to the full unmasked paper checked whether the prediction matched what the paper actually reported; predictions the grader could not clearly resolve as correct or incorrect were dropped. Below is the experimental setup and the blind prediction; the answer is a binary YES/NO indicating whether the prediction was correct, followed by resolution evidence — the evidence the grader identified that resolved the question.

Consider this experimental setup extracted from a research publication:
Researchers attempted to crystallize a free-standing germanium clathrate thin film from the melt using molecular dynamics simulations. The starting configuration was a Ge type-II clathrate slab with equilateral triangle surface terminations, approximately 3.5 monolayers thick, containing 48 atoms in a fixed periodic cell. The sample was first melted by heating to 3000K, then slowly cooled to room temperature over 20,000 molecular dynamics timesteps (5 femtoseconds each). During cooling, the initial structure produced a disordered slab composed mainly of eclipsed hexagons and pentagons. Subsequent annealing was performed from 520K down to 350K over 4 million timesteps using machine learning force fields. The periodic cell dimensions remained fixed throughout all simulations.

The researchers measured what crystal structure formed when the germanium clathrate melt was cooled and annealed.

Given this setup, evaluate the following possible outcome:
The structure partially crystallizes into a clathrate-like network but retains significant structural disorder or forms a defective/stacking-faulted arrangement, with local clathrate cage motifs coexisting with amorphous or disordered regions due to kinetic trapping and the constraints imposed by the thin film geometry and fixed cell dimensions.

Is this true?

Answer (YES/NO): NO